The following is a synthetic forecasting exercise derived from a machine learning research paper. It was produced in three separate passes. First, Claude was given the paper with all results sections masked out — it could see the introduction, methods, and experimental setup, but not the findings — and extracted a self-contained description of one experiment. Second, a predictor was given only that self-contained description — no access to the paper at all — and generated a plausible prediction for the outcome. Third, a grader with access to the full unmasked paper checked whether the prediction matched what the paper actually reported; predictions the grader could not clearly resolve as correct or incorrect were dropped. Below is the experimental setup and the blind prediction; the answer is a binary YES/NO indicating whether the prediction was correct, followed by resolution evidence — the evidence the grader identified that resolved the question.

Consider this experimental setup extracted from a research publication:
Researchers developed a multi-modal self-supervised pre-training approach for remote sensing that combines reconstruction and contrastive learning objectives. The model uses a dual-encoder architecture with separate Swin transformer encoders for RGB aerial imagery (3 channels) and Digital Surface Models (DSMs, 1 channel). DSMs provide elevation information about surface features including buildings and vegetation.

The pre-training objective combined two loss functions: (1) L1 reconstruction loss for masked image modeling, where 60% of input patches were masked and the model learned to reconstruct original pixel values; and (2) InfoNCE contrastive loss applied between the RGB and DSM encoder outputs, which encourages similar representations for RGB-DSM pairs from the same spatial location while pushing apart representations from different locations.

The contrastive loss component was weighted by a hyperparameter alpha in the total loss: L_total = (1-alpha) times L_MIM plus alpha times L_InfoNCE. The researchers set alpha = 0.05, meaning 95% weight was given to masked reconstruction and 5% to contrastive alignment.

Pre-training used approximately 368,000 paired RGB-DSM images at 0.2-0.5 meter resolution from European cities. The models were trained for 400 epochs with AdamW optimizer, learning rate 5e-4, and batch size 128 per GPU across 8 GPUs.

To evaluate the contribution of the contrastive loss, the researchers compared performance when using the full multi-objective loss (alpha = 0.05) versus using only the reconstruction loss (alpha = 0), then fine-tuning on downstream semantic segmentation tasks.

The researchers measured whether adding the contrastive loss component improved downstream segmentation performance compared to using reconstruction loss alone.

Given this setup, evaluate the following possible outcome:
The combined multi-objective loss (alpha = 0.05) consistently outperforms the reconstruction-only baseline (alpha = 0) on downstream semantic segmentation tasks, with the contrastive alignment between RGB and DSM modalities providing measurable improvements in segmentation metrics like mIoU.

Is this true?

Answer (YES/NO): YES